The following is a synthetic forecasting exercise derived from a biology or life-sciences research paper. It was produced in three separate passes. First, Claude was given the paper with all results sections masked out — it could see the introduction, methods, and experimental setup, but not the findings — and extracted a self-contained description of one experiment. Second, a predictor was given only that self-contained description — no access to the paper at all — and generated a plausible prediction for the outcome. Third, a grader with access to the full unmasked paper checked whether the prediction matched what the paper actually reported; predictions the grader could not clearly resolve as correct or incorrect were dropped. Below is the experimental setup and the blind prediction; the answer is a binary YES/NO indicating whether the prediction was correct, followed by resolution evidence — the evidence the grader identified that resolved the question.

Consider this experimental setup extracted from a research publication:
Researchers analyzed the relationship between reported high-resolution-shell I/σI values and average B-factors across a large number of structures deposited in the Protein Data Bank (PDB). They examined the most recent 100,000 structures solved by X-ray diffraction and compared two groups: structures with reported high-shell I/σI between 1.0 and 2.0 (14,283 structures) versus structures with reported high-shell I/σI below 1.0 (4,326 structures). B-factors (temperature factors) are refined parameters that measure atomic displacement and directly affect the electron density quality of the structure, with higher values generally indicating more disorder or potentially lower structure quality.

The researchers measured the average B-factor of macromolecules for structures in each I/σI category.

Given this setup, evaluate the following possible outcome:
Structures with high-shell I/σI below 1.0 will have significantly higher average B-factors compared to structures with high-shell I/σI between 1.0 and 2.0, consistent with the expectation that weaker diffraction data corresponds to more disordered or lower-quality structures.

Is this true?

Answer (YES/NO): YES